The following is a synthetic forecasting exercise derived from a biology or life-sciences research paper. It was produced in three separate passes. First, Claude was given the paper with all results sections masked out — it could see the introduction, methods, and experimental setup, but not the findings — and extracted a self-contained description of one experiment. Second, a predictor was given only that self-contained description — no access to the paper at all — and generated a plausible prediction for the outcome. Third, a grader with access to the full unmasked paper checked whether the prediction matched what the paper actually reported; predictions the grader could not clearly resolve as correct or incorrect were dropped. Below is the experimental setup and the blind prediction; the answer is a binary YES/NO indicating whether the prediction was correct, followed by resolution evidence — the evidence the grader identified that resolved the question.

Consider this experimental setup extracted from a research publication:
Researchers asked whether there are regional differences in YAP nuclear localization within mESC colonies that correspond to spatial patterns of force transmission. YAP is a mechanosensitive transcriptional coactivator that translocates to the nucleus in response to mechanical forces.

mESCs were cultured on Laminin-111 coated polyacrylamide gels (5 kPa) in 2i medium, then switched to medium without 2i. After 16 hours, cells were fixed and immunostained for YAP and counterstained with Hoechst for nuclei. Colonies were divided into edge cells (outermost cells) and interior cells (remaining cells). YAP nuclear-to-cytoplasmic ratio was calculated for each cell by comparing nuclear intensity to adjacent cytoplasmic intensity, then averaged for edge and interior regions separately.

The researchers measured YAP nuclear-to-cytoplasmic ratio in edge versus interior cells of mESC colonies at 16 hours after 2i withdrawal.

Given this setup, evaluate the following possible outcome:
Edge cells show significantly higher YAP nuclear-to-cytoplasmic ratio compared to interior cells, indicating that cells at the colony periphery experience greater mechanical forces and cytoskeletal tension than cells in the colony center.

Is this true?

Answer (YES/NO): YES